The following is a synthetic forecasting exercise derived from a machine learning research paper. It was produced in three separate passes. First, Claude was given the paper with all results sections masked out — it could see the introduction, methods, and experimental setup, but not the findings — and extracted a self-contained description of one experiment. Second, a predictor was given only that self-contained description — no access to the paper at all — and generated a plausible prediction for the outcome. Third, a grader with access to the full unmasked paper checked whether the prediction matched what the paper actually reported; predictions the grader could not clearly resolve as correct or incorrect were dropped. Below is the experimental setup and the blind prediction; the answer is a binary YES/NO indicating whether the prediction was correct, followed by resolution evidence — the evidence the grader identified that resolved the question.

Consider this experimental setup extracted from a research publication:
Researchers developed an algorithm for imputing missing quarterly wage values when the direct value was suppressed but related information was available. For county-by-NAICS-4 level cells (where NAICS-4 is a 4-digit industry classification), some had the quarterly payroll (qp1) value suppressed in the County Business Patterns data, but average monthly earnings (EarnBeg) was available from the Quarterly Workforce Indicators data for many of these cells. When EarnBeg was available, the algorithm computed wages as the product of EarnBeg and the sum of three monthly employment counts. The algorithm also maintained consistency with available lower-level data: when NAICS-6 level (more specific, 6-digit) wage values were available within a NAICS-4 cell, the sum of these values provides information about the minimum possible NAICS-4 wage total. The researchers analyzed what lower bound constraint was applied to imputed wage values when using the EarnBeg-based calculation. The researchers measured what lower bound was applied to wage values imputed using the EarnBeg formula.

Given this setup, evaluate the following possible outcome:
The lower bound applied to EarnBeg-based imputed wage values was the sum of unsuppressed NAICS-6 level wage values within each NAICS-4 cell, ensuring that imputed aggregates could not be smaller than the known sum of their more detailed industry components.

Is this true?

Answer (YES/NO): YES